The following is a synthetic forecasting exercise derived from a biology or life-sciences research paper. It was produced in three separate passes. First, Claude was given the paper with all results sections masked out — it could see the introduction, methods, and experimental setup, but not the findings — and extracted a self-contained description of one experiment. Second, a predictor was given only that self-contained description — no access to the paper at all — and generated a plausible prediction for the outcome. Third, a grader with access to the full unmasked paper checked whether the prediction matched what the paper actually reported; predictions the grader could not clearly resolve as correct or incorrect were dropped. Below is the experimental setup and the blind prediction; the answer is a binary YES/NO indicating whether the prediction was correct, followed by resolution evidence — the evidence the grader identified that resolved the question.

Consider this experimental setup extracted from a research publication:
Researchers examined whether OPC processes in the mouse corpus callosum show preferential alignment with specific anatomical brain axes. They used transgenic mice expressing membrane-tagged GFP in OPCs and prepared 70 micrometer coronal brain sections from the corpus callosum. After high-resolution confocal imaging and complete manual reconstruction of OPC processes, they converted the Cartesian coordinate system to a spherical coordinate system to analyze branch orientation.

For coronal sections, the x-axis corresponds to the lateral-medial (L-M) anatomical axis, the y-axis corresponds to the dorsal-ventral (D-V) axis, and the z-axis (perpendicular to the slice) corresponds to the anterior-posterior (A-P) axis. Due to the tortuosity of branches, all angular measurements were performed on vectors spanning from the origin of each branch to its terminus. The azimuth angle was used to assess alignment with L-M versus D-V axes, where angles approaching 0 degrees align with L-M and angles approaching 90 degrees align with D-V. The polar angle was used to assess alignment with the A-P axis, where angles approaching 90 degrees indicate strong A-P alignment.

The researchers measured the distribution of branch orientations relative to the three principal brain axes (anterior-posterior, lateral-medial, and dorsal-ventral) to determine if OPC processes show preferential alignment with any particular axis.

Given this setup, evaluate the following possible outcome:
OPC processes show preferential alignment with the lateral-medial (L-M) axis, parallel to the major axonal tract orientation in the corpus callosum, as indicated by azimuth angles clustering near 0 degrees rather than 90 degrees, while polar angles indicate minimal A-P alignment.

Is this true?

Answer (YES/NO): NO